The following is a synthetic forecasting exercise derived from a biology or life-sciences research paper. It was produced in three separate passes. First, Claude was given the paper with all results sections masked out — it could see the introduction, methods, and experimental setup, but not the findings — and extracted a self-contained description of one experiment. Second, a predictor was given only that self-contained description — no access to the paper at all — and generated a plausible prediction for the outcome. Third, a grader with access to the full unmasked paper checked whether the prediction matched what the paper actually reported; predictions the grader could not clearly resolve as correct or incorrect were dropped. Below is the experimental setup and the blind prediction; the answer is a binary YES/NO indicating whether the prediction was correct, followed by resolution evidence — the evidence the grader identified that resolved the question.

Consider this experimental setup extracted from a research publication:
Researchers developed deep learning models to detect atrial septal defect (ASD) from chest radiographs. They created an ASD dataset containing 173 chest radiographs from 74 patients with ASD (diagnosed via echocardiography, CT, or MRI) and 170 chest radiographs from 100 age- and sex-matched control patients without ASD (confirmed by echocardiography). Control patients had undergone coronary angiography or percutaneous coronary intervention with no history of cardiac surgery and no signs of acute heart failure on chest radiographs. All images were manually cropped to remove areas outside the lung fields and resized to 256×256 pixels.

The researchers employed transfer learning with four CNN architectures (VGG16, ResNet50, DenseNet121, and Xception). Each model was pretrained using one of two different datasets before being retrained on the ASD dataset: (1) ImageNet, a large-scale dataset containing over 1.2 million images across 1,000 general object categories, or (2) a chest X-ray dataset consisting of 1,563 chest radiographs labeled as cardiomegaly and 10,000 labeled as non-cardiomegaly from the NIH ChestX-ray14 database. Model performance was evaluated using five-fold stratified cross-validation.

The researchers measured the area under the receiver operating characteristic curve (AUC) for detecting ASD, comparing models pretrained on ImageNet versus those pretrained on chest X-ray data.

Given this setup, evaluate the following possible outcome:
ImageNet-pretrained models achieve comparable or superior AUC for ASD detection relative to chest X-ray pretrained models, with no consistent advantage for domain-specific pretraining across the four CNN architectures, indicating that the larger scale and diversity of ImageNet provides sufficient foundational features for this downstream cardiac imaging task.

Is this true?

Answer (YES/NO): YES